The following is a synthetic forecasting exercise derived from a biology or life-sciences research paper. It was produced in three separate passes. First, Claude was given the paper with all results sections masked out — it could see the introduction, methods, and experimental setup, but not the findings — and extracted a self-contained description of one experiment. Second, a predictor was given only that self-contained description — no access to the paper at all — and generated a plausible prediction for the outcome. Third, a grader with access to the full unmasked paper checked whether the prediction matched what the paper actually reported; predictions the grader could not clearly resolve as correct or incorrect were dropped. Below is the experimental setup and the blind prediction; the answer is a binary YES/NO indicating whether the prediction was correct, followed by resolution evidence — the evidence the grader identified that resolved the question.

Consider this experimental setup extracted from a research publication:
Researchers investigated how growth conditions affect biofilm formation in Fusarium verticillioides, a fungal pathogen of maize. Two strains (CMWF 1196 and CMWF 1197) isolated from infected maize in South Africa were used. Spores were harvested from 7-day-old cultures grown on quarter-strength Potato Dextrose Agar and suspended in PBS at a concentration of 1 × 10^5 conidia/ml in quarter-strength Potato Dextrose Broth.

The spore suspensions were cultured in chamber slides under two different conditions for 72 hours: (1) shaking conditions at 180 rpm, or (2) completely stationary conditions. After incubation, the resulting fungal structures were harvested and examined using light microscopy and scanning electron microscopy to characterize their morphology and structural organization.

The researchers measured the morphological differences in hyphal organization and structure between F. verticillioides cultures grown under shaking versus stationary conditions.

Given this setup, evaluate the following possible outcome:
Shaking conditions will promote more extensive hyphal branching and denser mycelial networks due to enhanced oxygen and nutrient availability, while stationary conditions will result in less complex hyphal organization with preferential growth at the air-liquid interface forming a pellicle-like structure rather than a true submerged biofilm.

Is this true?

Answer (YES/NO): NO